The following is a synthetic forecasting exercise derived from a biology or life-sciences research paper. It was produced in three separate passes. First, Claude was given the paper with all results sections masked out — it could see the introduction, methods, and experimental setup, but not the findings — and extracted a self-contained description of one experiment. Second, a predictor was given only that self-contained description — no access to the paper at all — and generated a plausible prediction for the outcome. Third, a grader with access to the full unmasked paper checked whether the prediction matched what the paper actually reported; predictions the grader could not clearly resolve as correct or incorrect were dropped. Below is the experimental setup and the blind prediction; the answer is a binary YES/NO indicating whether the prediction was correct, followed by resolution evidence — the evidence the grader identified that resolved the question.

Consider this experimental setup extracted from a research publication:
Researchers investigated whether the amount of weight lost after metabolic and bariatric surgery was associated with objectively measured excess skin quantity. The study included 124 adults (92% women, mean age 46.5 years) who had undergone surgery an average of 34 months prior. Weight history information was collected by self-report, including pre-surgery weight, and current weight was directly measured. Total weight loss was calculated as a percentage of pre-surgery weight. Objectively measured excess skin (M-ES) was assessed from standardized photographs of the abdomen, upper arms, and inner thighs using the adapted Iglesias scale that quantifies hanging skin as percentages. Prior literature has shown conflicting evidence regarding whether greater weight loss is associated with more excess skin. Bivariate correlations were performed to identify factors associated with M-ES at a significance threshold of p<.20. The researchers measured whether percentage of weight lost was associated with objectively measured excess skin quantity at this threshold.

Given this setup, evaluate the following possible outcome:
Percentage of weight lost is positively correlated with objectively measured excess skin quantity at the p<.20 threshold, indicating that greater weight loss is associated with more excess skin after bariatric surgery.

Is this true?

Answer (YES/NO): NO